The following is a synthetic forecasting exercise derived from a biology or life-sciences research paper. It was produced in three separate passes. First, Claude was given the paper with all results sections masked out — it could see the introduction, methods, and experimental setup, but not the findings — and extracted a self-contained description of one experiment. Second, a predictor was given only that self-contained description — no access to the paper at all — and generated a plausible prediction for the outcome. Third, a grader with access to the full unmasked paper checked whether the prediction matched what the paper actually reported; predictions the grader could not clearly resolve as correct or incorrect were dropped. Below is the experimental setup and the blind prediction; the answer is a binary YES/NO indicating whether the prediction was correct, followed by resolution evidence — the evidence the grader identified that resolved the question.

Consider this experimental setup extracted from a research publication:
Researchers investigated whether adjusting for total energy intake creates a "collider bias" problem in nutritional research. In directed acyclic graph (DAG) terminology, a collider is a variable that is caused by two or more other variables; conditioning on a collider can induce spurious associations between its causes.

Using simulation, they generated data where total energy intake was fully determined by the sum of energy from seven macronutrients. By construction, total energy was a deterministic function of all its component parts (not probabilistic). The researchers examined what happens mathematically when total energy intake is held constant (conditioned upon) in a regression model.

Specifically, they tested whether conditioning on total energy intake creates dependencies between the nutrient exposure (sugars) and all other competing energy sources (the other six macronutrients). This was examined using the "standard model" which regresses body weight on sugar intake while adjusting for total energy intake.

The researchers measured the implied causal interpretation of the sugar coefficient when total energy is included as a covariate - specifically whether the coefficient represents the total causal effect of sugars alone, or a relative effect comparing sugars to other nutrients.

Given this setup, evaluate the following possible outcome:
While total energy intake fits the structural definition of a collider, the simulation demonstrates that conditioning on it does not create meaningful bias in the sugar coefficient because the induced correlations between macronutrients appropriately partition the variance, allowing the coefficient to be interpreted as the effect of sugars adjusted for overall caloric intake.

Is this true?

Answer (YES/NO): NO